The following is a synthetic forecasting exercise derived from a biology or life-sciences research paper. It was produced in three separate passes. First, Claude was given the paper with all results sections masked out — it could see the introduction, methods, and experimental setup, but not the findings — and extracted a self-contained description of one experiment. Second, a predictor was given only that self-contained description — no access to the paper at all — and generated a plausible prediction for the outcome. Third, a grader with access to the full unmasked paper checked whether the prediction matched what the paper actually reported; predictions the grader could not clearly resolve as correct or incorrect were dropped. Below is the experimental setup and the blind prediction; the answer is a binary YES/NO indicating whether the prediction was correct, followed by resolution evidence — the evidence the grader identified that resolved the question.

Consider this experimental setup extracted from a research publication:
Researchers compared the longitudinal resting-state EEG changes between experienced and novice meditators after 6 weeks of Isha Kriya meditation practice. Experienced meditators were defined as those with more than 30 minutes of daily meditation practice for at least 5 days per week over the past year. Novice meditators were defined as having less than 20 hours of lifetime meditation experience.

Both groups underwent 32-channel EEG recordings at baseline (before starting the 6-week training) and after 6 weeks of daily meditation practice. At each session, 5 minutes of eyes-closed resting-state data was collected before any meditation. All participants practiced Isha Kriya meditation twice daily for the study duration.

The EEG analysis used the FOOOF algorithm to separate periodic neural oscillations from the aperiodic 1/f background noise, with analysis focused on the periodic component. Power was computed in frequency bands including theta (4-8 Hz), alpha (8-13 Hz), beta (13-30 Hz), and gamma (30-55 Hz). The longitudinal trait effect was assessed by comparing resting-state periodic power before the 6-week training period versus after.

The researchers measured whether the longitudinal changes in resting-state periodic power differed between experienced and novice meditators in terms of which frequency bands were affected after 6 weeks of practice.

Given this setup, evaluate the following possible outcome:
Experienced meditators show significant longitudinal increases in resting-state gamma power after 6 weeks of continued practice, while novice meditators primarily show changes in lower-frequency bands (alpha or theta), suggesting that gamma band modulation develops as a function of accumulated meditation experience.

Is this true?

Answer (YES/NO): YES